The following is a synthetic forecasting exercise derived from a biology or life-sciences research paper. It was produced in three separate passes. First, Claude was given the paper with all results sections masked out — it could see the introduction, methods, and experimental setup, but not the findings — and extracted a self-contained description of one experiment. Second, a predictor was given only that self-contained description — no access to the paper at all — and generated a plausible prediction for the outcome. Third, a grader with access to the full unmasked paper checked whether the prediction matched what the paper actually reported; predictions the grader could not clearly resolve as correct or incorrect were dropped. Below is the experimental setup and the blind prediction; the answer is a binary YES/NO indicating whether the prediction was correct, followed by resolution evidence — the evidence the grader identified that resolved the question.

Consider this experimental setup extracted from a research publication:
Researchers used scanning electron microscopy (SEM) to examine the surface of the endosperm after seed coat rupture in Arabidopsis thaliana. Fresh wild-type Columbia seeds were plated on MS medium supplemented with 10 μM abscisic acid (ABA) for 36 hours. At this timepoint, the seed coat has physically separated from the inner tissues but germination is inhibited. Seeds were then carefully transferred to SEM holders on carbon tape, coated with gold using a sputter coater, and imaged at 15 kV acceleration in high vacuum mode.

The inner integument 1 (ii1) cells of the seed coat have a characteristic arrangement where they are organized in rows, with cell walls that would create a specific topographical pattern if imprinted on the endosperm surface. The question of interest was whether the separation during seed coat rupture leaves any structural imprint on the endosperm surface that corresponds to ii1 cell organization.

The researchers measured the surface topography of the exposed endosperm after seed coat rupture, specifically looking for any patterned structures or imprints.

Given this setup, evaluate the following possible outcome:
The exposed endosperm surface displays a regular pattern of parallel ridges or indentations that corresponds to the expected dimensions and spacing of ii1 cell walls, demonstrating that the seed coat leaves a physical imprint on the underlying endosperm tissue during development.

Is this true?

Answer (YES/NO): NO